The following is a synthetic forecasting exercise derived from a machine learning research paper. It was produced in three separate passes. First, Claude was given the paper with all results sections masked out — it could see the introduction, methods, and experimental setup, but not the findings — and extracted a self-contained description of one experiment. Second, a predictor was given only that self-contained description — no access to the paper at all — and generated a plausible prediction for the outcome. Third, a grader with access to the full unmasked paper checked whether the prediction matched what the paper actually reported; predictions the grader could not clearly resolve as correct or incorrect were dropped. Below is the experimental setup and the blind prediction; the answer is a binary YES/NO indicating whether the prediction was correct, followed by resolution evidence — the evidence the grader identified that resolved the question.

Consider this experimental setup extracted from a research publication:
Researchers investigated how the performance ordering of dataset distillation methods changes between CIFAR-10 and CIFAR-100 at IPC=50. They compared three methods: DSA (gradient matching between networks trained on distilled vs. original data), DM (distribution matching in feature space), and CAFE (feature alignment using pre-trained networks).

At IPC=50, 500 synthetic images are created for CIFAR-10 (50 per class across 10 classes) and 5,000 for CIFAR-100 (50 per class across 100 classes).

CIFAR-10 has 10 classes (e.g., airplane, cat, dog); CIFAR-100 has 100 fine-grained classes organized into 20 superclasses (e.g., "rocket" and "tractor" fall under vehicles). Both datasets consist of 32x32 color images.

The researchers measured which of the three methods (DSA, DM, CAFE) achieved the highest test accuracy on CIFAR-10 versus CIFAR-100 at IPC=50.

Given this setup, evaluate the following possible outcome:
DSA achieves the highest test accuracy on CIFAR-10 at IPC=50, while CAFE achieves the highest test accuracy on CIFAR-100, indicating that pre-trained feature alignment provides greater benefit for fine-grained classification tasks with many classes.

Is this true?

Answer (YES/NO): NO